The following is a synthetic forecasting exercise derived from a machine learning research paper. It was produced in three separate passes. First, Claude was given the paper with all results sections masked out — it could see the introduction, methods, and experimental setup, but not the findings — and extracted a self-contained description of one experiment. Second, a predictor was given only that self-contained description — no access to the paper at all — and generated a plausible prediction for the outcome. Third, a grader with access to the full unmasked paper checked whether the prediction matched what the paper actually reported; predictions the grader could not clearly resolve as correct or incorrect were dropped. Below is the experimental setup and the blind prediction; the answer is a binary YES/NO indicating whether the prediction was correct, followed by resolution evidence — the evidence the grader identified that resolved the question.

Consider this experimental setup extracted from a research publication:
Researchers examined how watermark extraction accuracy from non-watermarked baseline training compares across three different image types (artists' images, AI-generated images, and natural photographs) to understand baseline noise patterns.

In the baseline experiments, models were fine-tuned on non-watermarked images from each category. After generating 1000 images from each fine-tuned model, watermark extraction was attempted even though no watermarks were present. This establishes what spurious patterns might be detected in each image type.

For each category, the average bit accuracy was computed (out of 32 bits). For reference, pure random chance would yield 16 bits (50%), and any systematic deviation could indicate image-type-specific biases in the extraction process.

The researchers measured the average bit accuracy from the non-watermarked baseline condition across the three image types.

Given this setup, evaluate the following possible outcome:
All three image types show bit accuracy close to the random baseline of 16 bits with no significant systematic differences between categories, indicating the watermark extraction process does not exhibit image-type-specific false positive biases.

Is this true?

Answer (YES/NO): YES